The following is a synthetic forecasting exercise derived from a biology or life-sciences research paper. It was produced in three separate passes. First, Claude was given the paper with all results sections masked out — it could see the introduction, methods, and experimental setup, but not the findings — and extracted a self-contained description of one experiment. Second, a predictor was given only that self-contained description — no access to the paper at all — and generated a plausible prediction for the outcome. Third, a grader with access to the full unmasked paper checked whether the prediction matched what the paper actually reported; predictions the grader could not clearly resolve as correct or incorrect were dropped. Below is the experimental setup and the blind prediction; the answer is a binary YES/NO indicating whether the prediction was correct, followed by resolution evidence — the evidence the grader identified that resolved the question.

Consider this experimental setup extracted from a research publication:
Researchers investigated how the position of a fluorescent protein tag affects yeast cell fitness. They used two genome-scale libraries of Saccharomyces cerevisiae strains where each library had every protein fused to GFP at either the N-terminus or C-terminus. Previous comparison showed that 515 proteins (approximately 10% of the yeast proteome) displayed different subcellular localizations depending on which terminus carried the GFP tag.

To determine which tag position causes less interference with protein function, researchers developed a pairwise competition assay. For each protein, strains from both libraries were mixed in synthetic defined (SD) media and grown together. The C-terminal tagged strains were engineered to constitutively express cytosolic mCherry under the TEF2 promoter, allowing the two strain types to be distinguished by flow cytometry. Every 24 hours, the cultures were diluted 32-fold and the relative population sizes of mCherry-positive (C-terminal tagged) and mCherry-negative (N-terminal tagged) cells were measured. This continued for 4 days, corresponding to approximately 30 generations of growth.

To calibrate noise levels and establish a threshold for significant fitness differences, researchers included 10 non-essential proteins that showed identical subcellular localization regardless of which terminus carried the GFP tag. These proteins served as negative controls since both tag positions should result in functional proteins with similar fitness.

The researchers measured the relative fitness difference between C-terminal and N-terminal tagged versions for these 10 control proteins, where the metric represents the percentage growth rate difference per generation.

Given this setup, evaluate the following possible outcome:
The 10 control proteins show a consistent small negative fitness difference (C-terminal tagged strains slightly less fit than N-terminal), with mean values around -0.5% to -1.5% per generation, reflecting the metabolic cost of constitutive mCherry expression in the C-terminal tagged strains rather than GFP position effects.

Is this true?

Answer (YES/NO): NO